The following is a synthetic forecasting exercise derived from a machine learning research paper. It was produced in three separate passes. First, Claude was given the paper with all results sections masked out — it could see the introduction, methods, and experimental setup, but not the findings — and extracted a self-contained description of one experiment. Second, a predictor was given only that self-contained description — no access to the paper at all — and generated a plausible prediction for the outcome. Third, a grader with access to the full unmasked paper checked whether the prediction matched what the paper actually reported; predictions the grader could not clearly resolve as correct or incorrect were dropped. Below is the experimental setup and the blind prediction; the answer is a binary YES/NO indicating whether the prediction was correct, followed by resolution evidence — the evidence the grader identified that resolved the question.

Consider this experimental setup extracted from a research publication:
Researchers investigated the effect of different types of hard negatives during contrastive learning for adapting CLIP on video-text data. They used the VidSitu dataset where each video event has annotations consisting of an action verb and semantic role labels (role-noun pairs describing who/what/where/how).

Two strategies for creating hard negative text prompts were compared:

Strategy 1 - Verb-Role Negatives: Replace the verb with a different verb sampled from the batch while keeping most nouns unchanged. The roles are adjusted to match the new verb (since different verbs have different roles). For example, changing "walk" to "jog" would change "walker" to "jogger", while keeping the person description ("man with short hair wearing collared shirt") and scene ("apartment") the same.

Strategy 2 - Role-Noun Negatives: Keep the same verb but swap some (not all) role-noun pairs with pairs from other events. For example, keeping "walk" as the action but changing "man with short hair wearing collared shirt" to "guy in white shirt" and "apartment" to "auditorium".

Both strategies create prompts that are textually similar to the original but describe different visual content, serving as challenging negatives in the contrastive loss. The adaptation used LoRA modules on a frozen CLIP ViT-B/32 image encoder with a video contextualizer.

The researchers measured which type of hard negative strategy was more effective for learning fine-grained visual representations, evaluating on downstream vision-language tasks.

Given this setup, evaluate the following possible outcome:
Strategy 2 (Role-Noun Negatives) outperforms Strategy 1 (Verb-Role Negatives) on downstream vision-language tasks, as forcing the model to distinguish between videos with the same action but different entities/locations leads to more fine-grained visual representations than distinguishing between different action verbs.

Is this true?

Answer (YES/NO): NO